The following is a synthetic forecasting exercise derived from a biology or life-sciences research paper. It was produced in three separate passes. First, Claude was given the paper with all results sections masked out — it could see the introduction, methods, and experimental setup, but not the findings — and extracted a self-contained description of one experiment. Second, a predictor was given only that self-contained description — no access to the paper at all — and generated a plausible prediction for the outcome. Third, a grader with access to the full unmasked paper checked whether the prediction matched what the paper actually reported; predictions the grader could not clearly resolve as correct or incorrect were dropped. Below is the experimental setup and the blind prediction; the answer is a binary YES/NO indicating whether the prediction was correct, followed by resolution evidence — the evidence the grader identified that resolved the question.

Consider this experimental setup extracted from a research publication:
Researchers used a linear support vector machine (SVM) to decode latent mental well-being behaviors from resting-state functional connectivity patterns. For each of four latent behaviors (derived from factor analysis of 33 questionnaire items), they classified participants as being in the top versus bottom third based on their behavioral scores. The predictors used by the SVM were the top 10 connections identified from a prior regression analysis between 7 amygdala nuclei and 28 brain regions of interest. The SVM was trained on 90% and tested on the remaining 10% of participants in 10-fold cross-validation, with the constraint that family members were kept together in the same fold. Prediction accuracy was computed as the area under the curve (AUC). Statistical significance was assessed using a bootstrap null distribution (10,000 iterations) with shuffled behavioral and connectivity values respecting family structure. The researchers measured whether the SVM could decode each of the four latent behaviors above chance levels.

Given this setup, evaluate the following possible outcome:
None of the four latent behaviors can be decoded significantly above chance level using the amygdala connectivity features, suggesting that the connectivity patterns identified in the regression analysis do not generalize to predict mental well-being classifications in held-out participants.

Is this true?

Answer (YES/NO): NO